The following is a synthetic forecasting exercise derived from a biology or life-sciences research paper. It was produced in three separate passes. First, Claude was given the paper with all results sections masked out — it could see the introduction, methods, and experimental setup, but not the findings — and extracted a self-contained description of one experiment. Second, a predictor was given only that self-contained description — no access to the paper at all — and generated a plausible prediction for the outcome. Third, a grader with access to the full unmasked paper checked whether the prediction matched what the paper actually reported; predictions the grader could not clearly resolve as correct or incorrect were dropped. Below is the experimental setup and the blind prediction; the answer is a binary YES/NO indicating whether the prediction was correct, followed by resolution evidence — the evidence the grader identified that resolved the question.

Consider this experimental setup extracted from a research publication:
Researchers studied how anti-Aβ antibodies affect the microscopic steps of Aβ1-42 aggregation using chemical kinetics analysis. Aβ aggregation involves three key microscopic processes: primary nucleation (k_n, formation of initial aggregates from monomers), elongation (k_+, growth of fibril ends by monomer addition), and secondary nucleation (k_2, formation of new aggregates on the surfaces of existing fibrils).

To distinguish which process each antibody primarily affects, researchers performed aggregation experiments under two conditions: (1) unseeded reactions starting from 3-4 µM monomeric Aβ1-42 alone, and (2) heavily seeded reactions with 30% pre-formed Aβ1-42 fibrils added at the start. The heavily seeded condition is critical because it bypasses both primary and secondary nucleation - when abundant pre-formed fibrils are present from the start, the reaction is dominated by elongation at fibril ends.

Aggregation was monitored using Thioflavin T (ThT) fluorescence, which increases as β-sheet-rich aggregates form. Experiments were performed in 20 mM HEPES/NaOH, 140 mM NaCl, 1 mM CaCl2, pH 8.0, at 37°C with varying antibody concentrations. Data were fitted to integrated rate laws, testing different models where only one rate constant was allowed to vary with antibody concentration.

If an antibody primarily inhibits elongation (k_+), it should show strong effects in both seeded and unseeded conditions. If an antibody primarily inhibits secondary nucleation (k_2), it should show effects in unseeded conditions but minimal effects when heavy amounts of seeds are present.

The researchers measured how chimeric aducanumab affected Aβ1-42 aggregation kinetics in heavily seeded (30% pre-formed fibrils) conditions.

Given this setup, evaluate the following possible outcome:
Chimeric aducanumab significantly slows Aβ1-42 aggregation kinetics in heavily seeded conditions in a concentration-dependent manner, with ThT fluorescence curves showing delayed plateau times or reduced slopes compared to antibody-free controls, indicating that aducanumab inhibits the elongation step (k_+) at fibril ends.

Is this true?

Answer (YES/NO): NO